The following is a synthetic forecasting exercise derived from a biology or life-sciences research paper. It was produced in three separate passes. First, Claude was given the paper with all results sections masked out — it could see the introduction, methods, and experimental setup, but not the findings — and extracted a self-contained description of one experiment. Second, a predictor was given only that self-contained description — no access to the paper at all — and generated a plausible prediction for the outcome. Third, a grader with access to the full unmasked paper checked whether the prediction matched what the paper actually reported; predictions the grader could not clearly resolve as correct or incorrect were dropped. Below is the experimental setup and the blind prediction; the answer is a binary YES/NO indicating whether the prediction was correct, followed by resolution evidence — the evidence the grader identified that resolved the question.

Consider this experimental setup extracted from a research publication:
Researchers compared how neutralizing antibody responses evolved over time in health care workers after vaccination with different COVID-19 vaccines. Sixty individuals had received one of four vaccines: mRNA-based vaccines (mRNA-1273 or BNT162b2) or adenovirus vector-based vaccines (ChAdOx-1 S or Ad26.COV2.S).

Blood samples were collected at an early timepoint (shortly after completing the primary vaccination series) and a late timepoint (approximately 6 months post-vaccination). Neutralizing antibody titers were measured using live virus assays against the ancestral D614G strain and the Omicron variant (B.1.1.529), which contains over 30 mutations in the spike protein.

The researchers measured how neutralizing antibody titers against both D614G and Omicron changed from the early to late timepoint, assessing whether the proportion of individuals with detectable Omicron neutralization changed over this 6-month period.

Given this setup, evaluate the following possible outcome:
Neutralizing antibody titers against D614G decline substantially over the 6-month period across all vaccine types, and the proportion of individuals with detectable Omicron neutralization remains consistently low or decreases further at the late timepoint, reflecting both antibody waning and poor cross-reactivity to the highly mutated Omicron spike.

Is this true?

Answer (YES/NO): NO